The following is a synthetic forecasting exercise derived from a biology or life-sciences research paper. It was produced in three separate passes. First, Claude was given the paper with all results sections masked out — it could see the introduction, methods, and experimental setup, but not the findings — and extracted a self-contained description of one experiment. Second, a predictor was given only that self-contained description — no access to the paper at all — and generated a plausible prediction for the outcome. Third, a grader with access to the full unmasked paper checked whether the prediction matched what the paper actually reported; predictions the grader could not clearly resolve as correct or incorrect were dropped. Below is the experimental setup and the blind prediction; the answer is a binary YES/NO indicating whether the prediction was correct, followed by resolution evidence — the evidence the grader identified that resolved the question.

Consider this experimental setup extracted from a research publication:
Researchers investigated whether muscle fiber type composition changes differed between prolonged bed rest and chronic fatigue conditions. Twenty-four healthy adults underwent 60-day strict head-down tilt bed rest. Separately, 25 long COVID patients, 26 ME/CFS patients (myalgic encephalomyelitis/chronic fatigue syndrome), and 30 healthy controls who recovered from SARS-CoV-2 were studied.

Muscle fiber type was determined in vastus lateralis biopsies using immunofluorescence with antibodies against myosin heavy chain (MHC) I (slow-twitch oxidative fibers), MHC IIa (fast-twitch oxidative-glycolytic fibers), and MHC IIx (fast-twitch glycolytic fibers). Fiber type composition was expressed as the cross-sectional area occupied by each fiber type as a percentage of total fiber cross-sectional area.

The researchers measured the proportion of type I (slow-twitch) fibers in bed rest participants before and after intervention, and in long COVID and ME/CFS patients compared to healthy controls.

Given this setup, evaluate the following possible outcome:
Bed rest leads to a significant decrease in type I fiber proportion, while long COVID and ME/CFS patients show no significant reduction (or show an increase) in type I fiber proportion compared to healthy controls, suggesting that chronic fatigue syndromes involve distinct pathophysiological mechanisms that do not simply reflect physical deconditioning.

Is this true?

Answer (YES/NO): NO